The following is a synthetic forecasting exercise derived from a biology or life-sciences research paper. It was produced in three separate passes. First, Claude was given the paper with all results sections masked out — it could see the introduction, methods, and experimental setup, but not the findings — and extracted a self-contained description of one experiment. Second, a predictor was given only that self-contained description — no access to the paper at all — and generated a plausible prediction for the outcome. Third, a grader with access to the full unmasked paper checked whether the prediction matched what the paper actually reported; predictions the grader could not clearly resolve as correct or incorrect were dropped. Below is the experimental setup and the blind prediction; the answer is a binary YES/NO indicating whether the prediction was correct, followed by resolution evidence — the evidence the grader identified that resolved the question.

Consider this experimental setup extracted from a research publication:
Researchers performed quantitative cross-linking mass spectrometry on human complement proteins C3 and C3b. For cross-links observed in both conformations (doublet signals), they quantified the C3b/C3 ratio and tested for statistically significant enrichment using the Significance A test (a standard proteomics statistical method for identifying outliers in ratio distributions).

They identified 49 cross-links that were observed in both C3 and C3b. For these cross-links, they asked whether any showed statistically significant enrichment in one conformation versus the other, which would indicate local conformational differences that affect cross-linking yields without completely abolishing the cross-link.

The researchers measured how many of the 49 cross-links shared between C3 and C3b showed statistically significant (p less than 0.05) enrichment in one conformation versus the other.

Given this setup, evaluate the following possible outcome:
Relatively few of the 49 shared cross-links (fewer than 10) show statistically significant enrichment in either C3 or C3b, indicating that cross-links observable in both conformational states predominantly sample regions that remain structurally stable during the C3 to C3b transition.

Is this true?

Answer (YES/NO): NO